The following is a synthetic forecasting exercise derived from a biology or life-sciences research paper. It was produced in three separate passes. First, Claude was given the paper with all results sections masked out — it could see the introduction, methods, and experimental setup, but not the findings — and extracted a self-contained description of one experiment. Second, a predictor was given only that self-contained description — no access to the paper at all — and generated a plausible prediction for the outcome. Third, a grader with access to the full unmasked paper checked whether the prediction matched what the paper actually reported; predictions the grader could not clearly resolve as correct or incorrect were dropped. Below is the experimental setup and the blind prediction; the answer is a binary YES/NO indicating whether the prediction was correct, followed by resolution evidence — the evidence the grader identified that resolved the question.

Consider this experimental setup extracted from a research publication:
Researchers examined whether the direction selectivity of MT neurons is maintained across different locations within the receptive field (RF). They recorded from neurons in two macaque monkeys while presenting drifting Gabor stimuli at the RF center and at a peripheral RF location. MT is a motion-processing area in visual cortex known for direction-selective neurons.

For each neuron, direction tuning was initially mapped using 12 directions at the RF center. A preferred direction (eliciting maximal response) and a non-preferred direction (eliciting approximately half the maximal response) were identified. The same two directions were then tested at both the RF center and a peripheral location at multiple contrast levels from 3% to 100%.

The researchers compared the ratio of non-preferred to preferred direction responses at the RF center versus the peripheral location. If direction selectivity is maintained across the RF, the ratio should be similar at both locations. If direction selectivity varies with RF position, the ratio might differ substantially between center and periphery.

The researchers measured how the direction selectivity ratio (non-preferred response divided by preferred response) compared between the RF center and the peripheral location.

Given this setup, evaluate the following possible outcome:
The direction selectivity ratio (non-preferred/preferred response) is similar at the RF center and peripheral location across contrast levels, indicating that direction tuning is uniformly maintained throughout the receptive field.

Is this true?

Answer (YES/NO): YES